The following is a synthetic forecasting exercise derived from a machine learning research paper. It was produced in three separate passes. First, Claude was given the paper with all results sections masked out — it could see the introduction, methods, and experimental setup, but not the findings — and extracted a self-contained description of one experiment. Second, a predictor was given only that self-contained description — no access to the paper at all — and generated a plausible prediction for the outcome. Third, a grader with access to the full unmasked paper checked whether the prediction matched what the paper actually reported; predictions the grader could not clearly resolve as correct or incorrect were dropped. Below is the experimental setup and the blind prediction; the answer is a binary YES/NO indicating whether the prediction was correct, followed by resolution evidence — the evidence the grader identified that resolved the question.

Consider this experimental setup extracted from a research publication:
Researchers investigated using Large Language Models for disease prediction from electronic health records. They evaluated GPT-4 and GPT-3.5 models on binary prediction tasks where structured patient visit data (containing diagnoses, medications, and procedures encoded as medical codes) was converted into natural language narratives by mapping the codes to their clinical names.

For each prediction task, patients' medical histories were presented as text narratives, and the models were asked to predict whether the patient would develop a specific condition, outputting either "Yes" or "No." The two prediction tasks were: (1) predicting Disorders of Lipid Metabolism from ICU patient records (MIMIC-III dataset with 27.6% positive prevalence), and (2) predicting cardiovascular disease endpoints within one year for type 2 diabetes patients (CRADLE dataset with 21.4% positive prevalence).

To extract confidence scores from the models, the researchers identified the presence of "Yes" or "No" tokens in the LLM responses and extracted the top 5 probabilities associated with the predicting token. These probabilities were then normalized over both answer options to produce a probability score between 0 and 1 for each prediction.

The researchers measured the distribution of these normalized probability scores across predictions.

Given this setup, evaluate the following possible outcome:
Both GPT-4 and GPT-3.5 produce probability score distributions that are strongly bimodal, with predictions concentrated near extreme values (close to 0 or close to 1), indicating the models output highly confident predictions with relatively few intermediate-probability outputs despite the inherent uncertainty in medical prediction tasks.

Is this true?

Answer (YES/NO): YES